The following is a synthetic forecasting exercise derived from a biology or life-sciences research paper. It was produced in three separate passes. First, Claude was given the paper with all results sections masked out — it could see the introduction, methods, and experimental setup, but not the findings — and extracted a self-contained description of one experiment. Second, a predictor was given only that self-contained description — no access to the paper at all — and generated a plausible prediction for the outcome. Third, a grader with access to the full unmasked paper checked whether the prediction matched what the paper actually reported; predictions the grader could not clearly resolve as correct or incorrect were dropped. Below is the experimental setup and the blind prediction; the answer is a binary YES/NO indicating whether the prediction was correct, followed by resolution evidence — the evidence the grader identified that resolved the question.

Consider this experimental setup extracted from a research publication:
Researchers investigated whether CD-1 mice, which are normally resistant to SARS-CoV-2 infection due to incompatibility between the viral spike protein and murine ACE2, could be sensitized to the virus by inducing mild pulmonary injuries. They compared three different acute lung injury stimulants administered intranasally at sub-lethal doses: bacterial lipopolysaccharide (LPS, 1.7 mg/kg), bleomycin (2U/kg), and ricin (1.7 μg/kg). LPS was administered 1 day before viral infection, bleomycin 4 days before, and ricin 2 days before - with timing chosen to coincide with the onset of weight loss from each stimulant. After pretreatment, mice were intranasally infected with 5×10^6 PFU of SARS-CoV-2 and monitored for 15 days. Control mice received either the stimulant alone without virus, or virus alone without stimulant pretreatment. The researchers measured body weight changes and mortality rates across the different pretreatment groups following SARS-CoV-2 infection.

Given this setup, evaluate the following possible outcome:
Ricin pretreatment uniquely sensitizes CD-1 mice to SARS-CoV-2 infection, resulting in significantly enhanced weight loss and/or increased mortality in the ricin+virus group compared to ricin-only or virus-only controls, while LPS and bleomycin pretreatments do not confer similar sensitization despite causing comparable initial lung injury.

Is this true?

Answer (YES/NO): NO